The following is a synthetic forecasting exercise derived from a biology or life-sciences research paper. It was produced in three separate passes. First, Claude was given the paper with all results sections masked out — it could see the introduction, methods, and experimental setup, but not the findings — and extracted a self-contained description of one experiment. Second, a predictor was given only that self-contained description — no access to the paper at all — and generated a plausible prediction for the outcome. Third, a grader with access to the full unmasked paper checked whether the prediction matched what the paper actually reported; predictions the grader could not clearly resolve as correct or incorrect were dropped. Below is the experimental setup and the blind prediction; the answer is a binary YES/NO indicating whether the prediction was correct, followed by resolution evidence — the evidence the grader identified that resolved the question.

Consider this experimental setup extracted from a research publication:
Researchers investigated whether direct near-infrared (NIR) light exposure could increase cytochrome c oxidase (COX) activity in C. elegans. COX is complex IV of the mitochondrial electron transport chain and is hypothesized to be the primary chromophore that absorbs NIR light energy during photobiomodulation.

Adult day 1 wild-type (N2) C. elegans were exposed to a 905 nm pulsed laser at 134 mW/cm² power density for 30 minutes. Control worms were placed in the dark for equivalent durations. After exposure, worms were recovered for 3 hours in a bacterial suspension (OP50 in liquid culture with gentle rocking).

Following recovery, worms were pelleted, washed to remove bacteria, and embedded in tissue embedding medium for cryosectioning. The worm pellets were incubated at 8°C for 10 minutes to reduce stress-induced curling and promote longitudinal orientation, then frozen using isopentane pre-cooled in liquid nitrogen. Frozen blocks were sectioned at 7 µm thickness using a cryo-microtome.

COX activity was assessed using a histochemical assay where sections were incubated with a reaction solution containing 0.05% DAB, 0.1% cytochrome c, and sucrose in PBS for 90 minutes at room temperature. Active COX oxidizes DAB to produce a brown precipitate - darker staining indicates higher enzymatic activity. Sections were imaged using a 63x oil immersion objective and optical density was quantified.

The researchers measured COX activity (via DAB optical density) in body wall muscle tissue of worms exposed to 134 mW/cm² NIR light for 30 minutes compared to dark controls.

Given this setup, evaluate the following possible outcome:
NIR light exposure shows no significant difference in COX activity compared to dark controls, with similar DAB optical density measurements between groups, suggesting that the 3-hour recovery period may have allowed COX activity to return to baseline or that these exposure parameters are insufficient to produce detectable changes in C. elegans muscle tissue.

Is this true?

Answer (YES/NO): NO